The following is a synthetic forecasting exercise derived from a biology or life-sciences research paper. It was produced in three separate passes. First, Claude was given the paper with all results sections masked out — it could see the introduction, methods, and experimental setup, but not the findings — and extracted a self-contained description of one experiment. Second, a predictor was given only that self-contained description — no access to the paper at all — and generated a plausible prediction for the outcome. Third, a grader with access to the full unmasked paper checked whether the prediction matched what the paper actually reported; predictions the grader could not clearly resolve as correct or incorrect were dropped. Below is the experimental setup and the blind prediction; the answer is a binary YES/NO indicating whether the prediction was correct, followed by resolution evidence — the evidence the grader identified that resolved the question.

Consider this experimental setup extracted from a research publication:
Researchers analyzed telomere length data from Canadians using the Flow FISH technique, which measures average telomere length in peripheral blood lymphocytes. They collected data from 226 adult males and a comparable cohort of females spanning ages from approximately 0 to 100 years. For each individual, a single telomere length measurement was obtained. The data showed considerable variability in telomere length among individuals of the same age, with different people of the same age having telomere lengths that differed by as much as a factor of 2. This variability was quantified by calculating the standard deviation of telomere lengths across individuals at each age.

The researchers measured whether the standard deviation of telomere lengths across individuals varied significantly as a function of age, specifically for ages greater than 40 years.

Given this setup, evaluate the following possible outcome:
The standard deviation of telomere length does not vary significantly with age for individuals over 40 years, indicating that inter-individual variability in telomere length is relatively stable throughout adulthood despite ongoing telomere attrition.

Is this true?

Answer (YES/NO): YES